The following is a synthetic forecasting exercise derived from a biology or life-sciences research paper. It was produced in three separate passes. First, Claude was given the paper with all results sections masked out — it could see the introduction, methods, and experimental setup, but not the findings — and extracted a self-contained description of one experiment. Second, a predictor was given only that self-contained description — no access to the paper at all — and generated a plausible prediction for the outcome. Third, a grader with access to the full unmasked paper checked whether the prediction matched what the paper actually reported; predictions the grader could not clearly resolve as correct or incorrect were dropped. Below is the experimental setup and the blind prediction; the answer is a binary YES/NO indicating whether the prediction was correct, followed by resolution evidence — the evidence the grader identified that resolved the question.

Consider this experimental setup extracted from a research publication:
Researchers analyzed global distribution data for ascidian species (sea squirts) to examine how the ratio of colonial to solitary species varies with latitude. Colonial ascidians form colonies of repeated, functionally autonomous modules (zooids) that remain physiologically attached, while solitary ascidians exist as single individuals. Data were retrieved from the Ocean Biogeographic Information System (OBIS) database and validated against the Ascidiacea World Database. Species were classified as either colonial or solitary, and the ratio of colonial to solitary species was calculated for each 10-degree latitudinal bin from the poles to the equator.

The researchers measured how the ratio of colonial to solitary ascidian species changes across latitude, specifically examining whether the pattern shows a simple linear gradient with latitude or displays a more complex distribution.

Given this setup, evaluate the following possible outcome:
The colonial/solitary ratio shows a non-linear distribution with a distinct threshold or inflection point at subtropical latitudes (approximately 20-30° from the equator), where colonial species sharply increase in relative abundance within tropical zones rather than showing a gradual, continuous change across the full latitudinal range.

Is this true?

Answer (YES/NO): NO